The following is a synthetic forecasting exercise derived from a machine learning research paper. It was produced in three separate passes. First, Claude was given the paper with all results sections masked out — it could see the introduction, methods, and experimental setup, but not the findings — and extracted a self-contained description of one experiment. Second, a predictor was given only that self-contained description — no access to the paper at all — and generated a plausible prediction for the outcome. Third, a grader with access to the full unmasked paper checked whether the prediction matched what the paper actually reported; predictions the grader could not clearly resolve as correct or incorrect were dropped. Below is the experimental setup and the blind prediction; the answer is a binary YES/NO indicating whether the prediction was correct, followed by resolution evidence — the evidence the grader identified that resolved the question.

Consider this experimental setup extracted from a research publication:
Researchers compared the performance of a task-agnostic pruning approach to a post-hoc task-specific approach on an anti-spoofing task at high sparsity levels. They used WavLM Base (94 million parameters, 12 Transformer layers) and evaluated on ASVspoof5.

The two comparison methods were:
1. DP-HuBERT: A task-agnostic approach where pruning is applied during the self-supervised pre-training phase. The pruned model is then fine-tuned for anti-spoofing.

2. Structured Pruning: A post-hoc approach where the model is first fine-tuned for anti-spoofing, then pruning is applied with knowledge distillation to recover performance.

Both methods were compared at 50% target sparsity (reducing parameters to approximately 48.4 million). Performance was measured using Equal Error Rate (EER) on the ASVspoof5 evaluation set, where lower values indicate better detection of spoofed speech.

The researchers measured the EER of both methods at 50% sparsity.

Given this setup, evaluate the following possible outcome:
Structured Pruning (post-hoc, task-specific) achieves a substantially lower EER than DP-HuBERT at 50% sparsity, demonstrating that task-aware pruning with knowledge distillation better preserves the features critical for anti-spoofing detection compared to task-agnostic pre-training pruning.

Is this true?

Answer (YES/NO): YES